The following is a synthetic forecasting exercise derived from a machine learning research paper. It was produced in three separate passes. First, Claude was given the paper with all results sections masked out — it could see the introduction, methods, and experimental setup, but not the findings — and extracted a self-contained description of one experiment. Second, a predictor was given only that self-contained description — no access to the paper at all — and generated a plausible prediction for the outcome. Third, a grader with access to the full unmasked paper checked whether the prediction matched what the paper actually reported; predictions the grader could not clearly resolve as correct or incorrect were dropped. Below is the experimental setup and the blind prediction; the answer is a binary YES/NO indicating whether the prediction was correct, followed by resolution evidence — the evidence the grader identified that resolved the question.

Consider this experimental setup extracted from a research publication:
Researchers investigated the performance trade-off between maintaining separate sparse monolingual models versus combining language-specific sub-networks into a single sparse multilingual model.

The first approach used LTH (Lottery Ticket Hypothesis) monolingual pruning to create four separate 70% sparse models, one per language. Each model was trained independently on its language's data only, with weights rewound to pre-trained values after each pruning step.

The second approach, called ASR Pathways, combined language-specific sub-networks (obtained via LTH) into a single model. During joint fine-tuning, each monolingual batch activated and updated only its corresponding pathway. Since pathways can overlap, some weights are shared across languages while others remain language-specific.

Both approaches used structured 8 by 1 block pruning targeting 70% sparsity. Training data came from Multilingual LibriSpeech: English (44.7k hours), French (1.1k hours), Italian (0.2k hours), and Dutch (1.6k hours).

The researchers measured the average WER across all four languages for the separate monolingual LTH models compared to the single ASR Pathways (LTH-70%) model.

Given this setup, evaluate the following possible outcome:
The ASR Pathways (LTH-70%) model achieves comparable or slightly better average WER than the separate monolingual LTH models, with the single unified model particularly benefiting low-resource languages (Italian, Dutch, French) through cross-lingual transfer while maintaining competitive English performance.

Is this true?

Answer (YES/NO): NO